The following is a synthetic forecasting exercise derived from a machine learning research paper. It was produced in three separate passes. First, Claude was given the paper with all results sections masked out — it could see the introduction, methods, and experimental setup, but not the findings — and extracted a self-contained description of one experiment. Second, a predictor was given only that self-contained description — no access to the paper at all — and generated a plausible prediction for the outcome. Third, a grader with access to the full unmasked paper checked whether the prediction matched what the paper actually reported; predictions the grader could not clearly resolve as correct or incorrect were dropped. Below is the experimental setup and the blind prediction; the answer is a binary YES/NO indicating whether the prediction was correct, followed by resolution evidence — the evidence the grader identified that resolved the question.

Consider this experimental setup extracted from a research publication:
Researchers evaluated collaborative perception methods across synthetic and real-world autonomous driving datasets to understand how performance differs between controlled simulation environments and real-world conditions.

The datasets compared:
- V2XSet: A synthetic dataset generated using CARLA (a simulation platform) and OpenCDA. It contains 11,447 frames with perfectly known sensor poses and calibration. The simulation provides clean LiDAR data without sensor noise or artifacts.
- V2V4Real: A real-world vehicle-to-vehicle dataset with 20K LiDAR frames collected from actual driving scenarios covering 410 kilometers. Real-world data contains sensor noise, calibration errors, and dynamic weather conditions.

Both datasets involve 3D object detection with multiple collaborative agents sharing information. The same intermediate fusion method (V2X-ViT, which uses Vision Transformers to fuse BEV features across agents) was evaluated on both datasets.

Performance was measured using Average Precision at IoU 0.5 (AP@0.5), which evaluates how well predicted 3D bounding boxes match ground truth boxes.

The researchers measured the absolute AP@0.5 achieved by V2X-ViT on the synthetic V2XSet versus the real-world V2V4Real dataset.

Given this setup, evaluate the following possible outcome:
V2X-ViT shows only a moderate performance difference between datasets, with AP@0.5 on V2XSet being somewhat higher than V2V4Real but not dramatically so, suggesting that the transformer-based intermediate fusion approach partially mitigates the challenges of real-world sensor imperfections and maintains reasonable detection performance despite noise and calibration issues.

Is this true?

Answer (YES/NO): NO